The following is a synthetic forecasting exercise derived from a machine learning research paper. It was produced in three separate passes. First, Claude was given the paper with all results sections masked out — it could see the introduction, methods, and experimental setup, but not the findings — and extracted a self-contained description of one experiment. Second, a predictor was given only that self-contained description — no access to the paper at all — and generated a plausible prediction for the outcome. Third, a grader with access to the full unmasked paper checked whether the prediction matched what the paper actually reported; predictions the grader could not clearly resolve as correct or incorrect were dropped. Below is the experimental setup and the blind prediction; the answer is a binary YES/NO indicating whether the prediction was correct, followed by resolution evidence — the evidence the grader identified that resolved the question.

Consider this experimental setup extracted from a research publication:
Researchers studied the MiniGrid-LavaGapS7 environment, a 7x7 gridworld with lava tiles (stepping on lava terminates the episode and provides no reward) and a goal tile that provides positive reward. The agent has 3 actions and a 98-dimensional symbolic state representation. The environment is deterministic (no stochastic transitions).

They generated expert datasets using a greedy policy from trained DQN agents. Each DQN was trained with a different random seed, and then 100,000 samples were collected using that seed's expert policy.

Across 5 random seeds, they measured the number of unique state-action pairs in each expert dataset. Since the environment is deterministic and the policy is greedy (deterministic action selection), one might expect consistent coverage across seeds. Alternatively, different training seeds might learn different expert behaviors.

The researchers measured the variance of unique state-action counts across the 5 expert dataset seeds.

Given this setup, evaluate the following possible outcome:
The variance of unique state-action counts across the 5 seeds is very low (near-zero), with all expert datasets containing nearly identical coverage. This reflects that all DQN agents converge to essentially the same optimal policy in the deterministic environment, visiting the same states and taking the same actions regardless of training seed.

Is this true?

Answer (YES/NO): NO